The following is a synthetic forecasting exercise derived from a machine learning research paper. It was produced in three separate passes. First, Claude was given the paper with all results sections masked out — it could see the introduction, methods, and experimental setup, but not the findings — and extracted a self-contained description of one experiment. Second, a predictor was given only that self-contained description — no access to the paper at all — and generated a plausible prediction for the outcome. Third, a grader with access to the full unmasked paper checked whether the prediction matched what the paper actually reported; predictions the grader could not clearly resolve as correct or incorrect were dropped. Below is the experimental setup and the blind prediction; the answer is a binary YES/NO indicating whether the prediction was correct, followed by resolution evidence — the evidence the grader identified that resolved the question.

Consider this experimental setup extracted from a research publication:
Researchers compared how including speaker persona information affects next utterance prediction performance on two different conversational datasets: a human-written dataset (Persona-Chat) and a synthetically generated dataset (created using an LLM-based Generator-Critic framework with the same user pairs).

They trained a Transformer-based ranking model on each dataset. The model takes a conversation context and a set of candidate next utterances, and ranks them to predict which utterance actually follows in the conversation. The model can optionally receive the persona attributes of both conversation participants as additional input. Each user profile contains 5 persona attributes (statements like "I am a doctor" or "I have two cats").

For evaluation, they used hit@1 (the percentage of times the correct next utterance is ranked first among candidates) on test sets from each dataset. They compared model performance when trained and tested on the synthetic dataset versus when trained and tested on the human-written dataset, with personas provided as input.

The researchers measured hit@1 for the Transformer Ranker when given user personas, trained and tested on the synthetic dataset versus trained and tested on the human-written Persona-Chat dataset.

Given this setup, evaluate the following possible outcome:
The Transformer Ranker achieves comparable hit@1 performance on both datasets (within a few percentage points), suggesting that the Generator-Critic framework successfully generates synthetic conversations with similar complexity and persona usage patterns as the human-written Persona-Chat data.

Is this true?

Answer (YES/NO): NO